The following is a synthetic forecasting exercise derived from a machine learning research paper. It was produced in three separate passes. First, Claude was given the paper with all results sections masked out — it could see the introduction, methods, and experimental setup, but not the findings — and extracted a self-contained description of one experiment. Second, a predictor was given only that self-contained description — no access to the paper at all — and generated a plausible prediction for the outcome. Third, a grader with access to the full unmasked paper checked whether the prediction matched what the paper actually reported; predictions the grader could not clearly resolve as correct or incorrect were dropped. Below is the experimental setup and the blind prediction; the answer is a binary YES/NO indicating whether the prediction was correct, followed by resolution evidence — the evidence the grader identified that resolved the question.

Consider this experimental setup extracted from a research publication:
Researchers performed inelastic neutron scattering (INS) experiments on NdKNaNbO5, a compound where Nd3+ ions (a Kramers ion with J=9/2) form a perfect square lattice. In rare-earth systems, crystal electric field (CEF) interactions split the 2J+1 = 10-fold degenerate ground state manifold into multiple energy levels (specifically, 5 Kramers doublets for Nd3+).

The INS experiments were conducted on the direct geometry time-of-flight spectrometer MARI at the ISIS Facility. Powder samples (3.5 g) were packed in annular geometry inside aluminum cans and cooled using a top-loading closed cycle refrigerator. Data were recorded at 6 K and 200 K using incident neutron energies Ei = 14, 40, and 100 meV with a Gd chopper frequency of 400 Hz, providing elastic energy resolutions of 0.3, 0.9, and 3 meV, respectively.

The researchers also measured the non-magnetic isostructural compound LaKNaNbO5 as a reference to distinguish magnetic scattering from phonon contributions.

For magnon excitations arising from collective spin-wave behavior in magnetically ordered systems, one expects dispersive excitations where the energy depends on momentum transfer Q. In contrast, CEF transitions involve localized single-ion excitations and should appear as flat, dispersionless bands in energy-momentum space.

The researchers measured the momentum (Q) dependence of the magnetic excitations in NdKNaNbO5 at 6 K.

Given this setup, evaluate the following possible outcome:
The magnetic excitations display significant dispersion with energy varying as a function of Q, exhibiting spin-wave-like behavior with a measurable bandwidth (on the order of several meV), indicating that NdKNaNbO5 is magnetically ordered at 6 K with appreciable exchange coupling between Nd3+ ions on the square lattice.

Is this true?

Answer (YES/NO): NO